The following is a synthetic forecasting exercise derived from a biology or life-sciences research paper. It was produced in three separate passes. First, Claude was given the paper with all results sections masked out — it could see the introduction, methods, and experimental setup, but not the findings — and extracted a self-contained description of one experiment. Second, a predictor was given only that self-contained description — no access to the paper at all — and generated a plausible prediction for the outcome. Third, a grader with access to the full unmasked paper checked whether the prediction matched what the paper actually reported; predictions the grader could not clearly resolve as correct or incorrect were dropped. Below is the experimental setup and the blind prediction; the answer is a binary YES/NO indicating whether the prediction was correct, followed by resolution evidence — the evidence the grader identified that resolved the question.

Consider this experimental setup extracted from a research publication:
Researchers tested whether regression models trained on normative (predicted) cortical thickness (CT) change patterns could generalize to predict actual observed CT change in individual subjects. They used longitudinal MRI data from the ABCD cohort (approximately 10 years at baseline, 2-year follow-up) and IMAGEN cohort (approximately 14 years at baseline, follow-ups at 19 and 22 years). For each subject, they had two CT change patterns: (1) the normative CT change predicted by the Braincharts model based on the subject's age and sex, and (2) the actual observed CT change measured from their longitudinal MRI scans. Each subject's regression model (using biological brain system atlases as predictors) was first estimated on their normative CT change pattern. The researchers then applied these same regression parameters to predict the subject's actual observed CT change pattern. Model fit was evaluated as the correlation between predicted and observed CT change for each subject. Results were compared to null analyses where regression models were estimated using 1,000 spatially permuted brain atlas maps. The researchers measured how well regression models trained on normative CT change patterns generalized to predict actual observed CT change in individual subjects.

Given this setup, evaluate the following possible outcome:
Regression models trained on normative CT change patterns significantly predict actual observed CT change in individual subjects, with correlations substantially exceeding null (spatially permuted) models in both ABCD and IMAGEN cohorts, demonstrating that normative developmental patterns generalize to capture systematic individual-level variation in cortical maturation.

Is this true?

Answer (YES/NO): NO